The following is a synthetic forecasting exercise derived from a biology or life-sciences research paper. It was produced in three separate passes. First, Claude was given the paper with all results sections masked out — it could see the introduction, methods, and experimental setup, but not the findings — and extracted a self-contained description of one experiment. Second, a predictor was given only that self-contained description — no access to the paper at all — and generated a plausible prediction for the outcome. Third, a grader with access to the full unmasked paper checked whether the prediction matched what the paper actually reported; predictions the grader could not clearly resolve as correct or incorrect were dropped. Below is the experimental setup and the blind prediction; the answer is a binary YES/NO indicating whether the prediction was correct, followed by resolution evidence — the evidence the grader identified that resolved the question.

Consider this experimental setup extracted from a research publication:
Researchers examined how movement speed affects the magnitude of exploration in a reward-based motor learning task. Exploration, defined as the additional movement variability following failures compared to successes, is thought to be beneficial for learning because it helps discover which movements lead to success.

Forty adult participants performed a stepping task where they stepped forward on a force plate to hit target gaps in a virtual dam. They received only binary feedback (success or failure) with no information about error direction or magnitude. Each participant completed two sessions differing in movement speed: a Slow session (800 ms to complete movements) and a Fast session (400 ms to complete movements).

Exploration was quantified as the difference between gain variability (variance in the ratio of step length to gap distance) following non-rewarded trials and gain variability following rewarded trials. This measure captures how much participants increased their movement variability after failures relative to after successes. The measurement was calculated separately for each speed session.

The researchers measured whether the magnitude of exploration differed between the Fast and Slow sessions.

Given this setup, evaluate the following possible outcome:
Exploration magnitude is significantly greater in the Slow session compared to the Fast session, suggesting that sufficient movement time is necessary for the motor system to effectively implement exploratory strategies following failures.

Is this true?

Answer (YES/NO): NO